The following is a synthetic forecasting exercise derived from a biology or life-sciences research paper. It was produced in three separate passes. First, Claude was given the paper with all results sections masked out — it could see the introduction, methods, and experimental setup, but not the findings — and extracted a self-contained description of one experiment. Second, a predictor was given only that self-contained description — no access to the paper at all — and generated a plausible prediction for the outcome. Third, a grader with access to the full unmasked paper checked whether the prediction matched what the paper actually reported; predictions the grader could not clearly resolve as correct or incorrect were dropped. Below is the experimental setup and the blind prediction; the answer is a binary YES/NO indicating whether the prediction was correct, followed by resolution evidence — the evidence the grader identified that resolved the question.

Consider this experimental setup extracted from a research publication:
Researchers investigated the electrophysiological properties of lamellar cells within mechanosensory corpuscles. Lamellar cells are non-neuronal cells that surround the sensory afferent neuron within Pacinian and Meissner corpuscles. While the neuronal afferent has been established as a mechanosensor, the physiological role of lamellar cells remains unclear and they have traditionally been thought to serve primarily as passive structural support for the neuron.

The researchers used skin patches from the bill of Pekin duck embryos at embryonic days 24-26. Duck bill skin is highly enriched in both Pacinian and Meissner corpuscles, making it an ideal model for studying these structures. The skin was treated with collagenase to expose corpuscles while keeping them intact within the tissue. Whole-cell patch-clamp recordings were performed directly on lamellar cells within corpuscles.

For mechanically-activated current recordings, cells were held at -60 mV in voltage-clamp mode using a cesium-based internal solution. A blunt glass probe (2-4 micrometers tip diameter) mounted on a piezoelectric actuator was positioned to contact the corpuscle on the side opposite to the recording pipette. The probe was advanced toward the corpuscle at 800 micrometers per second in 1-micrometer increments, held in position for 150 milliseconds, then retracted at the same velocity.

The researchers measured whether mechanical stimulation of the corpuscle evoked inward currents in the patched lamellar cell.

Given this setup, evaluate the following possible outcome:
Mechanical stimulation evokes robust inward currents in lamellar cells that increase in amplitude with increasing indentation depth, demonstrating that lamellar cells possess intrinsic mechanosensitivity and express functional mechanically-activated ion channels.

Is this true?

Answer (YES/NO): YES